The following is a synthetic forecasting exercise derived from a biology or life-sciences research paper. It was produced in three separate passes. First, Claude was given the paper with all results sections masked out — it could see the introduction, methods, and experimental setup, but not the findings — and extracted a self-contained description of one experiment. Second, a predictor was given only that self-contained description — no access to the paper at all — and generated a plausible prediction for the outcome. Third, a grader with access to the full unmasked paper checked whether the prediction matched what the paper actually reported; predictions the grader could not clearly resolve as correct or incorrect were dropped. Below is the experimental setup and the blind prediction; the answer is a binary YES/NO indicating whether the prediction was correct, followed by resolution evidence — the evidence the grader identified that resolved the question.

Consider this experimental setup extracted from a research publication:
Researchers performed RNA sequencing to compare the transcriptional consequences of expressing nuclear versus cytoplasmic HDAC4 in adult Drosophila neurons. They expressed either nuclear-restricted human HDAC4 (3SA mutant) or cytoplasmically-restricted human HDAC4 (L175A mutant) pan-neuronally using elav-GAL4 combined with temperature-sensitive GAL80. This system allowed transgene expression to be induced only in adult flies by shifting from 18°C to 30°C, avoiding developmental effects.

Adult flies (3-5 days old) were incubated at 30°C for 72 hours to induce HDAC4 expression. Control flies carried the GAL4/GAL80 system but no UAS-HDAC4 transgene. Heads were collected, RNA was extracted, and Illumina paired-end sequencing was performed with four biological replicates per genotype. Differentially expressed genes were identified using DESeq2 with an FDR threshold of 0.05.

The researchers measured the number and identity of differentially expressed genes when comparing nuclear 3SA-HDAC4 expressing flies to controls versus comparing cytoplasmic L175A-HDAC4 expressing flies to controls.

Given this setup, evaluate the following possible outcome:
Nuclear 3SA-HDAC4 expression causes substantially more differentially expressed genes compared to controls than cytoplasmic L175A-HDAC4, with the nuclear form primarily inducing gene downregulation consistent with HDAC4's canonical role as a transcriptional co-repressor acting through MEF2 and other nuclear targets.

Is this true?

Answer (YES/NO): NO